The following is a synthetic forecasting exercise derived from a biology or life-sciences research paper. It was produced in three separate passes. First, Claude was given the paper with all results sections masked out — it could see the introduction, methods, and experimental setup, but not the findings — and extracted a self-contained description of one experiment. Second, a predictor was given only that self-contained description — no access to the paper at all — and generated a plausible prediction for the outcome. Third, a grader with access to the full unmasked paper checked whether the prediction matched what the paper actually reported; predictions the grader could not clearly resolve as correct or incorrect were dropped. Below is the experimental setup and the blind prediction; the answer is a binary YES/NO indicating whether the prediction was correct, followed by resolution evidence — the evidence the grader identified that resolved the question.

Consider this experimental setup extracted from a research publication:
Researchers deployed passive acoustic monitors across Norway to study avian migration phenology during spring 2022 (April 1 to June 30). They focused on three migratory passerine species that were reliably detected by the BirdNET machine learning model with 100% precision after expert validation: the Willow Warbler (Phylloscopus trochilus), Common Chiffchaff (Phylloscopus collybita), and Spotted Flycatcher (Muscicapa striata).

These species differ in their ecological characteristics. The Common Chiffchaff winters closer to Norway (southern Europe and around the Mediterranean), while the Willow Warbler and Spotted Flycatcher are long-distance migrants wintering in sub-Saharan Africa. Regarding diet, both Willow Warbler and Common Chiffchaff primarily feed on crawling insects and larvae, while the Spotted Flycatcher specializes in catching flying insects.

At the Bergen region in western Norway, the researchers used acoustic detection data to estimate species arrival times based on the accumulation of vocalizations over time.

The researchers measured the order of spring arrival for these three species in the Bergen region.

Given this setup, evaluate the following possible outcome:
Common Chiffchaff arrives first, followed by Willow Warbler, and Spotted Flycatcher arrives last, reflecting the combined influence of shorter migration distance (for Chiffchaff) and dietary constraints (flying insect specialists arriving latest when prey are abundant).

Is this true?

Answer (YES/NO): YES